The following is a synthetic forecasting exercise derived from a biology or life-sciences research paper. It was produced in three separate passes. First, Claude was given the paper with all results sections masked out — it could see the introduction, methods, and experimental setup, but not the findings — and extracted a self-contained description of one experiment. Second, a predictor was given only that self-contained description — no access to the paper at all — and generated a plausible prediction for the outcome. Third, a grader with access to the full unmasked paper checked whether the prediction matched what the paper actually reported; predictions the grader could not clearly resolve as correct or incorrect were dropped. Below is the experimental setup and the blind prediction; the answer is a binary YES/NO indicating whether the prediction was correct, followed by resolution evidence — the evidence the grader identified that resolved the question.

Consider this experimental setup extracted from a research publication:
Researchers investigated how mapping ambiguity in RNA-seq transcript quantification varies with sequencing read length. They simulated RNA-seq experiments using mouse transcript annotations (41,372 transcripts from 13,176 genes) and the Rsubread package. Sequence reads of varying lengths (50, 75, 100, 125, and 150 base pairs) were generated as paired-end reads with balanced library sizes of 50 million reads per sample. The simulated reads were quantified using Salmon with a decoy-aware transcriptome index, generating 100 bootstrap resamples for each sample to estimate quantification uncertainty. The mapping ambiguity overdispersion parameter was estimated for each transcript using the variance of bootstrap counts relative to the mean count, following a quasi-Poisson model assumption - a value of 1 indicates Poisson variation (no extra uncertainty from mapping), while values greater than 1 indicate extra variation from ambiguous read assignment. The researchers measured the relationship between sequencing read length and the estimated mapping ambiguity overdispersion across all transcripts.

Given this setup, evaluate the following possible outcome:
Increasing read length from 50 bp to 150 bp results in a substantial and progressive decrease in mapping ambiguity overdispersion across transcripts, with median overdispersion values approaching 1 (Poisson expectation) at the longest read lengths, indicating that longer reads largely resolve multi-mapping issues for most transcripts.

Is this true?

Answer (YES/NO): NO